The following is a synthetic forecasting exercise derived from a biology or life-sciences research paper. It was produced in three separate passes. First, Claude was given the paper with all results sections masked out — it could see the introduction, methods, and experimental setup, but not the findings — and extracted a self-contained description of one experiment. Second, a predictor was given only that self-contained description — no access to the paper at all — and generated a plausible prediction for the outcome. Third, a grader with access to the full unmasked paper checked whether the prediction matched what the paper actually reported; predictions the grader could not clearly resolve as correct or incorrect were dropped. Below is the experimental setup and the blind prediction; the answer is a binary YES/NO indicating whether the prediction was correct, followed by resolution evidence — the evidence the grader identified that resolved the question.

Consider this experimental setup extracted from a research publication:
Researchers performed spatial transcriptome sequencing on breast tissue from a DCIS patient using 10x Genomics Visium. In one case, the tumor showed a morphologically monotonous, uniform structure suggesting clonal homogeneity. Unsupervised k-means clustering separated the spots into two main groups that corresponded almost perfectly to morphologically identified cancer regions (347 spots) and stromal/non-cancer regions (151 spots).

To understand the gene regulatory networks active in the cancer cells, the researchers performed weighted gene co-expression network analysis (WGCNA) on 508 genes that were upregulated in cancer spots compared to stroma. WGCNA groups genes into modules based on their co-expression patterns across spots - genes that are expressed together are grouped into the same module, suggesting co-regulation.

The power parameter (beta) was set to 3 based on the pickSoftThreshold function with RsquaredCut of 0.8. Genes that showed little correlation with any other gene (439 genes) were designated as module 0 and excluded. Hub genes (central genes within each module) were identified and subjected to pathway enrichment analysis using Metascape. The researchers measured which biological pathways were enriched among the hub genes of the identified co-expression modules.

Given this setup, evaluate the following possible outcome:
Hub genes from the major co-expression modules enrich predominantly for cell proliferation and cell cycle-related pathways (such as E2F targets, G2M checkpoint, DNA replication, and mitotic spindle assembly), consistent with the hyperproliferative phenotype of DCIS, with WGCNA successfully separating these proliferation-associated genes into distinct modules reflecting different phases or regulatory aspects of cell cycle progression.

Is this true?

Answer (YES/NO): NO